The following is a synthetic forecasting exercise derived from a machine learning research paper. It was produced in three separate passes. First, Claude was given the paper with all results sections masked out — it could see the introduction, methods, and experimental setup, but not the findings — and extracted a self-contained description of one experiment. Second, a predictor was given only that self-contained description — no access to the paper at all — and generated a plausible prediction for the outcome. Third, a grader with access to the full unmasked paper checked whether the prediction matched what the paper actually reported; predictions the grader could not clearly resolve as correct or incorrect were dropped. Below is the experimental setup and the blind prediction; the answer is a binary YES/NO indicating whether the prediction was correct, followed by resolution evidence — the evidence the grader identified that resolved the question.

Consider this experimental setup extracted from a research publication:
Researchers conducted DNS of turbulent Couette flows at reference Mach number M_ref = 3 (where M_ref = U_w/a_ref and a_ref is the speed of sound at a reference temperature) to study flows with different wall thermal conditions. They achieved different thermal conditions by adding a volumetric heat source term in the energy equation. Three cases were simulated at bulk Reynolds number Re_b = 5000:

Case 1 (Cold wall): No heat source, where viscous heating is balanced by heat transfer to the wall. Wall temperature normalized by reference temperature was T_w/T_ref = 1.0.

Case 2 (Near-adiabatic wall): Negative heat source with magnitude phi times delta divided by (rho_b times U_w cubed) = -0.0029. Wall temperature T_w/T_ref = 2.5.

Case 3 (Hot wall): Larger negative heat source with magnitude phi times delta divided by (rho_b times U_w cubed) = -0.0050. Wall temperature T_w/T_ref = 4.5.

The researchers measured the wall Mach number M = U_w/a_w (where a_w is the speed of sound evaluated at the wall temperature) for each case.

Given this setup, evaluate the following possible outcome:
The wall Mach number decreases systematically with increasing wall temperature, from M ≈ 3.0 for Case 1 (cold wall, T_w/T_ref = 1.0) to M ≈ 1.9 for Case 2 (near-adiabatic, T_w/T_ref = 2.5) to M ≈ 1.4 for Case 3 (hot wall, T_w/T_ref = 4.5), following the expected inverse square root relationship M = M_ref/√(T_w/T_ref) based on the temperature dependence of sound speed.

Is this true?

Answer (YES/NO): YES